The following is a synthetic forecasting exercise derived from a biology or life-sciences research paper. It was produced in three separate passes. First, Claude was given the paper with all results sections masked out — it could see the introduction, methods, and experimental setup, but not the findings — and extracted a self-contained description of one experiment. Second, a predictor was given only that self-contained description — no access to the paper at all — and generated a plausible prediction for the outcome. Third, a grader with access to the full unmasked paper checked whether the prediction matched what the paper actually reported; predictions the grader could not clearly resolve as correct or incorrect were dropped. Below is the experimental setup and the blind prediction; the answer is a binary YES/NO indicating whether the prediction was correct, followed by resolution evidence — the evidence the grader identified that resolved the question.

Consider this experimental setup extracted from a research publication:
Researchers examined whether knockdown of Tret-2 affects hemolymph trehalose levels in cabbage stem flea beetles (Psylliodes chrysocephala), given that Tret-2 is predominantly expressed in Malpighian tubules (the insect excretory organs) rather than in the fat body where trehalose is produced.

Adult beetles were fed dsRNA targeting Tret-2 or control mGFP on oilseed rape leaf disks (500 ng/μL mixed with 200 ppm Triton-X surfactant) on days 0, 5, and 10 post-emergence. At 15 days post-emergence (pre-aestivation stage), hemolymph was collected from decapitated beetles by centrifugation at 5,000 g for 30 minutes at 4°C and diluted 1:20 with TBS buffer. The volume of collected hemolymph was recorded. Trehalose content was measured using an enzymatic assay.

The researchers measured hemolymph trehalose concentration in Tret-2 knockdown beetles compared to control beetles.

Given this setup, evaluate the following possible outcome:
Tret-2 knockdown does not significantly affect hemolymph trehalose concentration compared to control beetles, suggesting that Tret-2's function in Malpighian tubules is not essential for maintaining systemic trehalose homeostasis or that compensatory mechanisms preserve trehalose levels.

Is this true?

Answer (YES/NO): NO